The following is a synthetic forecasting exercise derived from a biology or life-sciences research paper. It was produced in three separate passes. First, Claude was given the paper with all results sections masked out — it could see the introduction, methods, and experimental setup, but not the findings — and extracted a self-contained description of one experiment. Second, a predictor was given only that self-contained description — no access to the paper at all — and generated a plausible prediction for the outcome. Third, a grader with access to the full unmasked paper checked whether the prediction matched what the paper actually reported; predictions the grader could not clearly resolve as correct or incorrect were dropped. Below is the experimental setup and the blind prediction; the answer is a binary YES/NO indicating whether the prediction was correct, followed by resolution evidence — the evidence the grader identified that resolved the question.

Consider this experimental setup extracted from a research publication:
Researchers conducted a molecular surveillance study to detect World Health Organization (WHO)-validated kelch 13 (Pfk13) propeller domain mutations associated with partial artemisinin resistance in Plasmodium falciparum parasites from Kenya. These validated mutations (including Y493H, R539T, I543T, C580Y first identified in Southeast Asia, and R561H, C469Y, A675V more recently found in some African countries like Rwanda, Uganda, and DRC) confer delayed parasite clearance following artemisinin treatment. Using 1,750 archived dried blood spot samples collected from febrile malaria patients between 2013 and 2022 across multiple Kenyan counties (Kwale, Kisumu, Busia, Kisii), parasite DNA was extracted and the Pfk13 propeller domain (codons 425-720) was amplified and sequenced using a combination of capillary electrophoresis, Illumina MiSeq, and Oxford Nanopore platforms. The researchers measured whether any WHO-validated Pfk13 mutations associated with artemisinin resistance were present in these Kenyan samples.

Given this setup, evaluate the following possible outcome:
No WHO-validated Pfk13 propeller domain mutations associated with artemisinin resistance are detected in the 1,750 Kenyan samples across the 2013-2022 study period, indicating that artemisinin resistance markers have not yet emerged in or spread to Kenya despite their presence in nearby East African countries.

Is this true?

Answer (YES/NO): YES